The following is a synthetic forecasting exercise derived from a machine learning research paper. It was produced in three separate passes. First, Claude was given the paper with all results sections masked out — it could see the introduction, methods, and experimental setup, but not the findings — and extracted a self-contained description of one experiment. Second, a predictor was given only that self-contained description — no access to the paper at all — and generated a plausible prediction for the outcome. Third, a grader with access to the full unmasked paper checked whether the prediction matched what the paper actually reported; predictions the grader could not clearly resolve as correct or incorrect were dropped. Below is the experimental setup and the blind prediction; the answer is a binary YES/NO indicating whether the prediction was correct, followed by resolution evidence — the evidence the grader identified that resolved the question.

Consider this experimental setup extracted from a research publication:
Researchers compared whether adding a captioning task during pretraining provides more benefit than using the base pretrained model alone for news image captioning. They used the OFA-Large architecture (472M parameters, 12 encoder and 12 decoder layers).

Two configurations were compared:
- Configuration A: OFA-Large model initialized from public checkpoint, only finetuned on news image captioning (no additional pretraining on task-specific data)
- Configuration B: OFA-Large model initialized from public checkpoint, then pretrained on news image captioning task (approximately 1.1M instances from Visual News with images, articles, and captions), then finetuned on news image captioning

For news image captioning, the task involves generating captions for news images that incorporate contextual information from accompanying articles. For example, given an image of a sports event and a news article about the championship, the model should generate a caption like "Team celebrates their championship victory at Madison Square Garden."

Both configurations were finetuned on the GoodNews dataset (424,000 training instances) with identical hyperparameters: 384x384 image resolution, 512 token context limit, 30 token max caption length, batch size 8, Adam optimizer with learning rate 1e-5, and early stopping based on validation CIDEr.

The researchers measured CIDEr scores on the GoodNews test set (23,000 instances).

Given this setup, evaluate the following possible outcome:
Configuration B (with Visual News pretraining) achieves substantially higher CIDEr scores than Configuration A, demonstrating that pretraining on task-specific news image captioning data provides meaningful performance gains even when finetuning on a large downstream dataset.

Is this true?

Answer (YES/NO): NO